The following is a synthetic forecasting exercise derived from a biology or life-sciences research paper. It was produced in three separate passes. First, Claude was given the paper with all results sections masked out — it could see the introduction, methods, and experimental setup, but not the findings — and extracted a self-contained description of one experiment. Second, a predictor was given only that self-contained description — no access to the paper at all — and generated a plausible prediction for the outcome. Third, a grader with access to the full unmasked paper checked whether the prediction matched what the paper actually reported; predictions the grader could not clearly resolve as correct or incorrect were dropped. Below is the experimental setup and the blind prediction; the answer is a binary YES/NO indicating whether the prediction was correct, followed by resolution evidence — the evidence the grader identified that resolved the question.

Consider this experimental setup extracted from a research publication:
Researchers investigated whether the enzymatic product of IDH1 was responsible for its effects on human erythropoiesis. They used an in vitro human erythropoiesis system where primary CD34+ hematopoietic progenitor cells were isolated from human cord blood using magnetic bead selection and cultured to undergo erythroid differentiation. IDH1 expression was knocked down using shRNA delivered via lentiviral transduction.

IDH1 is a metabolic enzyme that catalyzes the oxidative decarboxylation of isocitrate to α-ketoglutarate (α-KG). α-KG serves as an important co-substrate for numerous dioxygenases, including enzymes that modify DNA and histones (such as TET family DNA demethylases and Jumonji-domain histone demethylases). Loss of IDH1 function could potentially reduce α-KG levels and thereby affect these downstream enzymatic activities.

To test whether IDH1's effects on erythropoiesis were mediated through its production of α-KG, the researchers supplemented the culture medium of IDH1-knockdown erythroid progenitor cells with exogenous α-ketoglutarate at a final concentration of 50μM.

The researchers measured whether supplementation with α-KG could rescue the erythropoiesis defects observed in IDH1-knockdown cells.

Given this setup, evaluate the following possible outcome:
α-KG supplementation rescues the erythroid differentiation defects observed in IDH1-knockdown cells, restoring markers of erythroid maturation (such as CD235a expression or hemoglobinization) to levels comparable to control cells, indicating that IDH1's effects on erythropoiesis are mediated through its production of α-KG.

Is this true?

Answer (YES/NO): NO